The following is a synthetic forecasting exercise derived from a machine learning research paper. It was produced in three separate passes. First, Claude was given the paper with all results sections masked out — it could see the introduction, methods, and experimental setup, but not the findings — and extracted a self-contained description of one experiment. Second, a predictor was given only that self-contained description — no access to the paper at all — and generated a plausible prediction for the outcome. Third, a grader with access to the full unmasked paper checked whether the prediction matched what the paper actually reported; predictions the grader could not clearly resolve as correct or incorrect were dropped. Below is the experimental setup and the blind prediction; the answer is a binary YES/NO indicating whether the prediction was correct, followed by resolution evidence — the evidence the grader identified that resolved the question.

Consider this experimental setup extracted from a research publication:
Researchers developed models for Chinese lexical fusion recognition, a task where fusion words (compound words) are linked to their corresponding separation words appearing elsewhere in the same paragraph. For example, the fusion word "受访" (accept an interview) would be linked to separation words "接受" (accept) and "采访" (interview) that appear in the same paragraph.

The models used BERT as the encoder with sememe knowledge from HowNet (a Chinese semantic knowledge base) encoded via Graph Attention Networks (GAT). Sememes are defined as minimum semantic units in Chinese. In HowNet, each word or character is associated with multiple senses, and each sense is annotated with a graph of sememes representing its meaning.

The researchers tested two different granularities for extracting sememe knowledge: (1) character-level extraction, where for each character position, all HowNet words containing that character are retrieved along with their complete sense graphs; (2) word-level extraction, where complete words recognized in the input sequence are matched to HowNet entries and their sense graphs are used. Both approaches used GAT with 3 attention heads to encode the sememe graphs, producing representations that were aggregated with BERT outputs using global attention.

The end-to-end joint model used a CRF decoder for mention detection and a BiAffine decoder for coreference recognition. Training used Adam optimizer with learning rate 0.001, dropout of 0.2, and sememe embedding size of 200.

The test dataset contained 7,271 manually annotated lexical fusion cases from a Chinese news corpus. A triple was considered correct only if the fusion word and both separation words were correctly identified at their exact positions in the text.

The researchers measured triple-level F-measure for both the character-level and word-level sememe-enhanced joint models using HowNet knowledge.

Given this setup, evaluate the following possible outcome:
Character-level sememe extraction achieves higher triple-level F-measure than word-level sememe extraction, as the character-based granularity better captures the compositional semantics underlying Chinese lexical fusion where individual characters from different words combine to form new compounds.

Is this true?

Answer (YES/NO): NO